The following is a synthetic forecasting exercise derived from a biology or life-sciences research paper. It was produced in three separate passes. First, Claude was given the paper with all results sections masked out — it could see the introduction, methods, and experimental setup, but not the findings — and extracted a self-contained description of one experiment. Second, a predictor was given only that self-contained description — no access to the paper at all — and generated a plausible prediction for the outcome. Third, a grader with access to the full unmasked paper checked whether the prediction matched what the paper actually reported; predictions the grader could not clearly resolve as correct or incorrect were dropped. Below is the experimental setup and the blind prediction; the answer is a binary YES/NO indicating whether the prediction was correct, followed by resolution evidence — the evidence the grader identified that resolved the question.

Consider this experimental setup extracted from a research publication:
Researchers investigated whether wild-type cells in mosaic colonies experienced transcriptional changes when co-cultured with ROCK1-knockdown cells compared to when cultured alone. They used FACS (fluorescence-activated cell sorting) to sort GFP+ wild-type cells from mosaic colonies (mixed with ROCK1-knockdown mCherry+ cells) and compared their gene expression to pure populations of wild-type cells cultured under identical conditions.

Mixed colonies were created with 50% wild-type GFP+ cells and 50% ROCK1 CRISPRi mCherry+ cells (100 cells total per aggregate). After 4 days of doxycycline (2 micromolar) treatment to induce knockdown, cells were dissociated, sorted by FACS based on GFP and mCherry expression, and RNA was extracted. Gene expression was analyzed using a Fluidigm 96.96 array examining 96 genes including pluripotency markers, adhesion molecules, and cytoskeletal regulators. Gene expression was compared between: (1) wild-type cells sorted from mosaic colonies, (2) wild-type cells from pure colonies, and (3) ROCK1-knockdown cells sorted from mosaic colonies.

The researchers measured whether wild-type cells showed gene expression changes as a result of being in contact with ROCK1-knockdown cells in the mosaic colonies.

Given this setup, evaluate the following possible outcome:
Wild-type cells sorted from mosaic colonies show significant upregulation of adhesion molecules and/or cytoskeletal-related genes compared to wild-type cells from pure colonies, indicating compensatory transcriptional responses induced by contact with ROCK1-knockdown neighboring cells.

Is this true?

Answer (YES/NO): YES